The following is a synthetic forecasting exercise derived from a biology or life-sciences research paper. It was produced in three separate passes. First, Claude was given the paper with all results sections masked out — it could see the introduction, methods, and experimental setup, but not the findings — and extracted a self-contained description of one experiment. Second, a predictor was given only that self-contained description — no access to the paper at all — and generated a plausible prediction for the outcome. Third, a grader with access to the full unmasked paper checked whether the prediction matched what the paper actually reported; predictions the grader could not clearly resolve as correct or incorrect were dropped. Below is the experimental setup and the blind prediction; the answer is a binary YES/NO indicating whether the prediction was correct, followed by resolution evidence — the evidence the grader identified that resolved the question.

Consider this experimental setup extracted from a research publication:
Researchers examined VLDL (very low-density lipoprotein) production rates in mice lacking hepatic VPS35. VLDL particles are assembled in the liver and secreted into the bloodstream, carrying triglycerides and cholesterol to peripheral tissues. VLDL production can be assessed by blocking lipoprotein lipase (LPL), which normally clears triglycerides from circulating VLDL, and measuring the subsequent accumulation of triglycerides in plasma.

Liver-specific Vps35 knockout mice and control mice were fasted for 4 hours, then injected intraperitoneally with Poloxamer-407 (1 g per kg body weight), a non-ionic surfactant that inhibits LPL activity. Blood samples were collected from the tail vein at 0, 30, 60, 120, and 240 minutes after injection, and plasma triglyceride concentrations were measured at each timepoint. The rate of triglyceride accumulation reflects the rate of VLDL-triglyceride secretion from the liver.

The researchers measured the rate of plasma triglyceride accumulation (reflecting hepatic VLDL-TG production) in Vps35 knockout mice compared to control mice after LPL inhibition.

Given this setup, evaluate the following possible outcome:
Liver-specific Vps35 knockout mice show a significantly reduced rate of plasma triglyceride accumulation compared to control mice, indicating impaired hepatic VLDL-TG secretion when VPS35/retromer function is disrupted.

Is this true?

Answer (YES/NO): NO